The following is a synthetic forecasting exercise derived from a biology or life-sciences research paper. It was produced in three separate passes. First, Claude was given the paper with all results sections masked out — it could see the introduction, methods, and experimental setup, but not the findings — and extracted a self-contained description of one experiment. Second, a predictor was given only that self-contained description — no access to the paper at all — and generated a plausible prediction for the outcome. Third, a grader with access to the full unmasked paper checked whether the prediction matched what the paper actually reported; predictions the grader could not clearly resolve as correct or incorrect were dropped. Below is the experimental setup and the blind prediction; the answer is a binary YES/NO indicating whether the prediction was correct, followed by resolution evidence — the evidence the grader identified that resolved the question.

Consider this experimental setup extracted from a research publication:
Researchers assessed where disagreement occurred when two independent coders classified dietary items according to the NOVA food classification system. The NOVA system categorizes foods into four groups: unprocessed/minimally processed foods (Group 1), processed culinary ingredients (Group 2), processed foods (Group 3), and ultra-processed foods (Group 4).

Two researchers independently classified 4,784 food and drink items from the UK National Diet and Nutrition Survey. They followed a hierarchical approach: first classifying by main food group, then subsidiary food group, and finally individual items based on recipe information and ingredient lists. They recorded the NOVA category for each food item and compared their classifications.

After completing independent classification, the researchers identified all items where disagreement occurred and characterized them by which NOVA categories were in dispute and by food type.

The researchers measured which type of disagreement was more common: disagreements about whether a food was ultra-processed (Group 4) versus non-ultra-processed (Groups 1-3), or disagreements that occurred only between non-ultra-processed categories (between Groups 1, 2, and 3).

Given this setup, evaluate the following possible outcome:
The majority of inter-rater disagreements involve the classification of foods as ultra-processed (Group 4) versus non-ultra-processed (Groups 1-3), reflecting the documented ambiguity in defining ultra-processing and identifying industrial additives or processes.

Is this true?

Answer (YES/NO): NO